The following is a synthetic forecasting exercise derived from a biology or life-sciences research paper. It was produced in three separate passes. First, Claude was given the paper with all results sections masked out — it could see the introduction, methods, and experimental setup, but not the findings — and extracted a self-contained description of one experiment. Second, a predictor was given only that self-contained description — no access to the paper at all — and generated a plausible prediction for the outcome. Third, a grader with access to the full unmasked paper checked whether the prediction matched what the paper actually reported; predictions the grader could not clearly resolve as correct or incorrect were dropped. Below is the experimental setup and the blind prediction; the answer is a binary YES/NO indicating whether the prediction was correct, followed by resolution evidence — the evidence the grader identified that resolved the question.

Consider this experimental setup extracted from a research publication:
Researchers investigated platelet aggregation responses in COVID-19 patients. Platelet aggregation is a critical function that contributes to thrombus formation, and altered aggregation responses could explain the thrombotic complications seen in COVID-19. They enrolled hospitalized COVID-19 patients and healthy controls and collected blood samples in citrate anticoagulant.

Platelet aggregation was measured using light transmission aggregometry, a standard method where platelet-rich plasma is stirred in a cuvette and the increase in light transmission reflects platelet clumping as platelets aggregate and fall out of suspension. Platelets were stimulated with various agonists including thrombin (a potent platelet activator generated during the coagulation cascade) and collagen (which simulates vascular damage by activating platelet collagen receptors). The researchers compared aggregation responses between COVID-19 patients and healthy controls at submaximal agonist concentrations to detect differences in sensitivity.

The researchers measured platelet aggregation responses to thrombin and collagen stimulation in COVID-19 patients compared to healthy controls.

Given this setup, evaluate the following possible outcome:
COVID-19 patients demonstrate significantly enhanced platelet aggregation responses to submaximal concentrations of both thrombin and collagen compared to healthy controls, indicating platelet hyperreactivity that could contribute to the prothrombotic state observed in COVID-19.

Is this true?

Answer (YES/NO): NO